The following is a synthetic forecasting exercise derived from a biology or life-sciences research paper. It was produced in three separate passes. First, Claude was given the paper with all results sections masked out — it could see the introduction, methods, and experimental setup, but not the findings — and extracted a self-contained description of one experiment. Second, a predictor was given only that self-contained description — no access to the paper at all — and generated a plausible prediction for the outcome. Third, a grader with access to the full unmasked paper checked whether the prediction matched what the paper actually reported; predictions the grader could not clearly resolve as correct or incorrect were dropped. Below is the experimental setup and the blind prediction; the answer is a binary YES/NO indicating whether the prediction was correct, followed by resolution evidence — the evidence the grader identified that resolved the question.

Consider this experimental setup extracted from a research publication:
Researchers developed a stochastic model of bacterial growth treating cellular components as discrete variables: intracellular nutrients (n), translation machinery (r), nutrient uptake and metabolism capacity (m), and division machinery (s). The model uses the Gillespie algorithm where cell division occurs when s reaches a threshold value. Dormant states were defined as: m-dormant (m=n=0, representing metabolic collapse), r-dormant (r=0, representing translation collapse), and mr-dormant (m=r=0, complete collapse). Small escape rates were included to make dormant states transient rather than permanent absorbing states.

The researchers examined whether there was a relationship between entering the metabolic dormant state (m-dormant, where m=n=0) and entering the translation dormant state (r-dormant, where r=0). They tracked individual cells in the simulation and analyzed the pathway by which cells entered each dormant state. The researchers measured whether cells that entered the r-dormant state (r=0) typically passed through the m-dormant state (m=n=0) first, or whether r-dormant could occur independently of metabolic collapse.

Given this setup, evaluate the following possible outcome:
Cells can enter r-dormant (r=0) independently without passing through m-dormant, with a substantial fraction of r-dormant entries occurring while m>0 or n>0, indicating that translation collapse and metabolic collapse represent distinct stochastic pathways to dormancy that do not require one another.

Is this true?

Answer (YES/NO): NO